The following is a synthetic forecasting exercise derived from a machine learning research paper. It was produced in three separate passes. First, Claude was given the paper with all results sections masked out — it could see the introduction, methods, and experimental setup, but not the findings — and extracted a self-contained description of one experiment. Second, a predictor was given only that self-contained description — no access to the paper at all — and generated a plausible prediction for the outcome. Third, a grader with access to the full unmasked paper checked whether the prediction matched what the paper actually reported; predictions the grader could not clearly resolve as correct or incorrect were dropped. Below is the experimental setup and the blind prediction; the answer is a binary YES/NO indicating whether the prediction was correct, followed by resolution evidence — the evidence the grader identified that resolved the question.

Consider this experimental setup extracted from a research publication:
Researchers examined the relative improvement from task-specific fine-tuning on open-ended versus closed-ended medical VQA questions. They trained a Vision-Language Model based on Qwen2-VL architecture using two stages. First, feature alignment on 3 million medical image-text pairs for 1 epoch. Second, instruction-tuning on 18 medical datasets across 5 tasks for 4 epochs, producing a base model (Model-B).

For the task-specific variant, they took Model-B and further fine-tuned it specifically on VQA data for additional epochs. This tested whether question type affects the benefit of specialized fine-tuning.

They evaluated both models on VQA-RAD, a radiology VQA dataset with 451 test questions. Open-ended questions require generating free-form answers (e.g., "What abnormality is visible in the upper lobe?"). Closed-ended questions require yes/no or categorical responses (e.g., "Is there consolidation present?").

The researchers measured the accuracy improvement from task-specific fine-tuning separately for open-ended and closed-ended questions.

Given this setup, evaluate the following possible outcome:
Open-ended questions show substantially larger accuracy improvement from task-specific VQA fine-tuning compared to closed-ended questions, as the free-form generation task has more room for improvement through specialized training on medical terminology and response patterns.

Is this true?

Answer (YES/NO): YES